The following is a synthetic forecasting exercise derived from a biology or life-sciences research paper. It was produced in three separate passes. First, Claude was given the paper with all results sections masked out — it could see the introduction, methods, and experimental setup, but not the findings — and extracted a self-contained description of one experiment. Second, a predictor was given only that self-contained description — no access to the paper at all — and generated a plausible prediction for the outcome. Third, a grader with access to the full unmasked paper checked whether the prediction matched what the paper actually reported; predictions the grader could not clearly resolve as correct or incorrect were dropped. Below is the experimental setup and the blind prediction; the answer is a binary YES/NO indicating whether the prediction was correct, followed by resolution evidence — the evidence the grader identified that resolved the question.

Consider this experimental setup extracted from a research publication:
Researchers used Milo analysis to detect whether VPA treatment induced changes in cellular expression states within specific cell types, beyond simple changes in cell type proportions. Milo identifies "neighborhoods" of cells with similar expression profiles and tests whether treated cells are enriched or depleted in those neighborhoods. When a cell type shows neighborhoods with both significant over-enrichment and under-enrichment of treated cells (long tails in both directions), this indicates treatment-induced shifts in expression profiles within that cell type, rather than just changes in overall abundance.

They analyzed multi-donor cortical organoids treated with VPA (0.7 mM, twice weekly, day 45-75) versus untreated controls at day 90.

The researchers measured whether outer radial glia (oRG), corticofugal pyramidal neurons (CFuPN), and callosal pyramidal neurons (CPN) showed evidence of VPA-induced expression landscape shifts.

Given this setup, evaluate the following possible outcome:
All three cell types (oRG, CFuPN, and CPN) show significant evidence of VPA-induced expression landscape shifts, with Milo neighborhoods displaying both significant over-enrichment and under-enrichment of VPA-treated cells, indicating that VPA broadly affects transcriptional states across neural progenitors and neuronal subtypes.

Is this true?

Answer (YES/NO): YES